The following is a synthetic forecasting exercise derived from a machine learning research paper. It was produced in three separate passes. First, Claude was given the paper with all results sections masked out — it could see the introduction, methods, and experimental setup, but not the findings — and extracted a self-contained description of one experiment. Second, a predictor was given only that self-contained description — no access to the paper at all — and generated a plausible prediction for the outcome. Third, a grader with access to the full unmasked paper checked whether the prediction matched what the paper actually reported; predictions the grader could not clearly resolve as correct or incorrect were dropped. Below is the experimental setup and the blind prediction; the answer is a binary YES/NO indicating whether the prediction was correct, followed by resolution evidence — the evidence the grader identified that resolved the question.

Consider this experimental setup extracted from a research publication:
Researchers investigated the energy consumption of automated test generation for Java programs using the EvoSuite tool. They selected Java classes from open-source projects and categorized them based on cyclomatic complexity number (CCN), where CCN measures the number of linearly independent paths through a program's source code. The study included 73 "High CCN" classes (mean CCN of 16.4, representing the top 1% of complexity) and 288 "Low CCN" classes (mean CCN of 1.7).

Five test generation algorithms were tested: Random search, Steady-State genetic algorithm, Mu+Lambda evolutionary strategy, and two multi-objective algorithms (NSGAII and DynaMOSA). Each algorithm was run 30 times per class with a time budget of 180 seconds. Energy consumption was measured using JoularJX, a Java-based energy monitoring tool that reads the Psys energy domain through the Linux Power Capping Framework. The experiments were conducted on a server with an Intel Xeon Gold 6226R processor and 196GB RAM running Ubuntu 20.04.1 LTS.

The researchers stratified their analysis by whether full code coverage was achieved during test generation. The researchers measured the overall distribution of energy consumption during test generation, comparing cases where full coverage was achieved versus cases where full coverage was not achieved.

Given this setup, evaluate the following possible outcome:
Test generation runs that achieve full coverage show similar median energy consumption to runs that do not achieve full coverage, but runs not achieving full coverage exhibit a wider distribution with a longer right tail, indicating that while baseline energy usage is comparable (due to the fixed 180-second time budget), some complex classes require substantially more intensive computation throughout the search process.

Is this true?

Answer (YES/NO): NO